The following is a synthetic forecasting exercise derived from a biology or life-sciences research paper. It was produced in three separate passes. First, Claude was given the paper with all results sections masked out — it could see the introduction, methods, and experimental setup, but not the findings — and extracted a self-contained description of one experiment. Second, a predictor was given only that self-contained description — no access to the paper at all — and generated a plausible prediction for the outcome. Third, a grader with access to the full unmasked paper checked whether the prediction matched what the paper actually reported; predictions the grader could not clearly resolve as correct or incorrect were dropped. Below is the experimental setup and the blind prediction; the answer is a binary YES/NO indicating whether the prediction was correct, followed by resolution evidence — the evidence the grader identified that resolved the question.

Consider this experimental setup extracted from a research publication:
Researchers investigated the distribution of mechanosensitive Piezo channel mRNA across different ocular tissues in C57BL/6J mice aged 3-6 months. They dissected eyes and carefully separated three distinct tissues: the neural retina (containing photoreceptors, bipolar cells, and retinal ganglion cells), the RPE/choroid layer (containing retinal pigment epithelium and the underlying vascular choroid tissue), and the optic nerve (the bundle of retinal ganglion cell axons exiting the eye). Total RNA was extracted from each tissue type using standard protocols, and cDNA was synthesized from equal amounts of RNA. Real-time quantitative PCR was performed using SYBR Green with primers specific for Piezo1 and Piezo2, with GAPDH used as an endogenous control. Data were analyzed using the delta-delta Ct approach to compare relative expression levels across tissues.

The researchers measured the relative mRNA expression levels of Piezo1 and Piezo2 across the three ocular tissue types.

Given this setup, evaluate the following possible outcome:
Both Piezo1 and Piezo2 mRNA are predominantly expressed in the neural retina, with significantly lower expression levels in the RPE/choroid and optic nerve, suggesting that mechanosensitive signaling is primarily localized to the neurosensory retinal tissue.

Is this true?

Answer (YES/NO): NO